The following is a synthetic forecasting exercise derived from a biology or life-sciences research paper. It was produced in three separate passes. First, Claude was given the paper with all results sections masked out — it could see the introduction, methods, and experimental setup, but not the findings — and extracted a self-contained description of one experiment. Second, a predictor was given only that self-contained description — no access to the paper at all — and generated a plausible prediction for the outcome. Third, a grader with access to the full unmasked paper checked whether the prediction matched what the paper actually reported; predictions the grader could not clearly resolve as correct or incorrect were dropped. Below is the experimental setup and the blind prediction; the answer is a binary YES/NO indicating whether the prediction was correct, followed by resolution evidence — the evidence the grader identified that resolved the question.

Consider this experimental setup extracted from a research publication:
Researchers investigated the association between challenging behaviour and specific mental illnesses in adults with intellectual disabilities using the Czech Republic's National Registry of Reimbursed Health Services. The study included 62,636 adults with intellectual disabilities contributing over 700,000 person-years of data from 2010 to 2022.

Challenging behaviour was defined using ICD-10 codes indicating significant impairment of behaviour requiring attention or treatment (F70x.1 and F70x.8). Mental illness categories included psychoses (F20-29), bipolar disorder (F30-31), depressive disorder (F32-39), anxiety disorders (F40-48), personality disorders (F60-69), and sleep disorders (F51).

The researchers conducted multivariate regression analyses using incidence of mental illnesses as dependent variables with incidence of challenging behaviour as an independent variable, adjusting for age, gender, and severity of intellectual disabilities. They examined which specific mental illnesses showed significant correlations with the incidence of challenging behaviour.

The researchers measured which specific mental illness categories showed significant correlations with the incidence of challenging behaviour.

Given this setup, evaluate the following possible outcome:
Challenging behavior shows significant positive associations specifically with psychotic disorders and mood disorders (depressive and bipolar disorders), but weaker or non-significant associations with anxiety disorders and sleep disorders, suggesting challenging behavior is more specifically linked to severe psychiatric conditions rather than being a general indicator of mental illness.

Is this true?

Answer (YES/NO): NO